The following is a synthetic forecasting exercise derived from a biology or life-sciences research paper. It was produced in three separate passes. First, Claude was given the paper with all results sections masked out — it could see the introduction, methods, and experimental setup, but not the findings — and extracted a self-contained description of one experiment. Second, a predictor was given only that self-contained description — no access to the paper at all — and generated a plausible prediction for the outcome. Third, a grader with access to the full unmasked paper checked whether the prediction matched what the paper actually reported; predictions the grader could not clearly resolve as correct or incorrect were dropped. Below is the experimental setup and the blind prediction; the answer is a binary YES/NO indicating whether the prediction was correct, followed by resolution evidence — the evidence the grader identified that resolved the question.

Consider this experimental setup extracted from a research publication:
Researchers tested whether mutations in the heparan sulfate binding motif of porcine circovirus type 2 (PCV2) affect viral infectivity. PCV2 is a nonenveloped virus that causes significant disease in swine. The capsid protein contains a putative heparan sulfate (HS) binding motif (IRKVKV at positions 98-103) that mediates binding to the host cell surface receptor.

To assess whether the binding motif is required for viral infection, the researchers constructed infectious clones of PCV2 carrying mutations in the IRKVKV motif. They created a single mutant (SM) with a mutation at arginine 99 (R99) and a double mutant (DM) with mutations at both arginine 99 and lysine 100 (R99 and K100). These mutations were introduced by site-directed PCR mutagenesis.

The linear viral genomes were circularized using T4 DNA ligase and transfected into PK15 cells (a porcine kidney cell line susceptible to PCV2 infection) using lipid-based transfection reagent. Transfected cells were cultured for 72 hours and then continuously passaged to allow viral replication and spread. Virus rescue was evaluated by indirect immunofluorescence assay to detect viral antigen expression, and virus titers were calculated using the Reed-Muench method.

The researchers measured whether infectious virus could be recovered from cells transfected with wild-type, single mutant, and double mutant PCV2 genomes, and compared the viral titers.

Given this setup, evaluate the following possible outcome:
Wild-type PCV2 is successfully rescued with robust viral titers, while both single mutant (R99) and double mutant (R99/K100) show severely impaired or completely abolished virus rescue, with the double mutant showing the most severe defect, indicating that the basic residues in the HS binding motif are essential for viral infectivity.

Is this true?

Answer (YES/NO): NO